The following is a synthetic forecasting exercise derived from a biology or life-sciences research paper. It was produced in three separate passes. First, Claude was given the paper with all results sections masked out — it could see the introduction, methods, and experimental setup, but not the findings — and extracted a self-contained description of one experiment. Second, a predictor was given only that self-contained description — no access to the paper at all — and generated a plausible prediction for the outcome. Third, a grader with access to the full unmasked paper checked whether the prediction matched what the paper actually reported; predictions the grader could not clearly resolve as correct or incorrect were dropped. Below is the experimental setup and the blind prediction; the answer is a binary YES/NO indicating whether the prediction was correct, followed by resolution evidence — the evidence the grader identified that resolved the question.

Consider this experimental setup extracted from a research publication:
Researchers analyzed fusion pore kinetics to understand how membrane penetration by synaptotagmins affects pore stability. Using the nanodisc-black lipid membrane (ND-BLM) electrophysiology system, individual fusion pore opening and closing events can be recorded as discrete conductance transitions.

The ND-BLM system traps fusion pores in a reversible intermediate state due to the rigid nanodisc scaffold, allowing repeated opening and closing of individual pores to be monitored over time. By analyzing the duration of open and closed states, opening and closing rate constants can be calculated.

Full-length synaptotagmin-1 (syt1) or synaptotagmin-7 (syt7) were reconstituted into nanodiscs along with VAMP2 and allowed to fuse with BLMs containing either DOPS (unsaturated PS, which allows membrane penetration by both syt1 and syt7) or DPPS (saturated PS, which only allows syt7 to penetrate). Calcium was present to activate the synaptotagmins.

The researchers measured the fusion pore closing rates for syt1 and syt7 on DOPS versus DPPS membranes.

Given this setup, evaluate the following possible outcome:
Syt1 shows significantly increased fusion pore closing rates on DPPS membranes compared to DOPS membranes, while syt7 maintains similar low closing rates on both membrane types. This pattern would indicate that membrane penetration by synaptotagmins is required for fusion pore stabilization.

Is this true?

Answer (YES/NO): YES